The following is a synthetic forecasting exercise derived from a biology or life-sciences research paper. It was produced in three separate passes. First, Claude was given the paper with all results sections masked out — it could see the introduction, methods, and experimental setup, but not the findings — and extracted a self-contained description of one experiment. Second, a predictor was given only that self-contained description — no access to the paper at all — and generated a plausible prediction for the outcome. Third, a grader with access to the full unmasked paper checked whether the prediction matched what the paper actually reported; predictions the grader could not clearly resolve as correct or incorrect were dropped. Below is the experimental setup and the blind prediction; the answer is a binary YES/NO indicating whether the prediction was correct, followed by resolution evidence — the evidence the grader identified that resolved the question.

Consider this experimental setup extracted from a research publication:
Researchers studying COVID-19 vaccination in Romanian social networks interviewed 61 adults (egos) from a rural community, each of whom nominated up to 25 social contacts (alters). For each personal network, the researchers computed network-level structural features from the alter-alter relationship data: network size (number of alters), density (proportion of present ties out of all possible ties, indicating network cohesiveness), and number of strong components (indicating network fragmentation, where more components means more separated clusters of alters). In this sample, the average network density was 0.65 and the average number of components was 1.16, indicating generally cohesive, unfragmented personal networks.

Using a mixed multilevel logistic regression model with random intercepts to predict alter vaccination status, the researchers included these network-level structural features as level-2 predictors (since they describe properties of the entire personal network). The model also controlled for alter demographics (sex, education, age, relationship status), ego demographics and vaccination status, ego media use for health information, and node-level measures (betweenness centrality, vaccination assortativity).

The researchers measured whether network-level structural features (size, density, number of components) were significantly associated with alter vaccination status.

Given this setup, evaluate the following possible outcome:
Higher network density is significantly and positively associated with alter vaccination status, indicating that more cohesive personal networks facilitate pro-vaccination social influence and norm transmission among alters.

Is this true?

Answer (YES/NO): NO